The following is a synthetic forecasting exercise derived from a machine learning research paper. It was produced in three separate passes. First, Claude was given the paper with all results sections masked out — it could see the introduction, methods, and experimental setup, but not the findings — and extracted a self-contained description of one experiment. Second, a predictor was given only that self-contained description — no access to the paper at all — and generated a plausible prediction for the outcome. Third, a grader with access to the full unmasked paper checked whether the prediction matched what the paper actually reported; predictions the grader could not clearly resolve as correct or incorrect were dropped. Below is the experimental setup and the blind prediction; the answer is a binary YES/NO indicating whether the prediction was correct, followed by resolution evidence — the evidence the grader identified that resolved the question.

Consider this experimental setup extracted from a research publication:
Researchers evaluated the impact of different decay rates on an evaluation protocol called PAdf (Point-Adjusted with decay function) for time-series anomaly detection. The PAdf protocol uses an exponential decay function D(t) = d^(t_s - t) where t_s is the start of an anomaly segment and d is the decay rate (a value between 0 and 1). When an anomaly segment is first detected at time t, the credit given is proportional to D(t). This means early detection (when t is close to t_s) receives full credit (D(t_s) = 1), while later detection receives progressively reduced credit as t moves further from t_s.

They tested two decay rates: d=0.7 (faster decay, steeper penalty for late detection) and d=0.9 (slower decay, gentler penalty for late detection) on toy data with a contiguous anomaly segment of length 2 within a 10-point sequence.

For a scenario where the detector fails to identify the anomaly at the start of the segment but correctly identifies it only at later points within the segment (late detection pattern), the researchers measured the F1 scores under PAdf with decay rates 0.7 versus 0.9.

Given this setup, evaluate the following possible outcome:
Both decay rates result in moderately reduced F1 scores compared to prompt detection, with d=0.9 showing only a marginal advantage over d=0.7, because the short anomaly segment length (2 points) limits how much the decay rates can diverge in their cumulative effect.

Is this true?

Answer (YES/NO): NO